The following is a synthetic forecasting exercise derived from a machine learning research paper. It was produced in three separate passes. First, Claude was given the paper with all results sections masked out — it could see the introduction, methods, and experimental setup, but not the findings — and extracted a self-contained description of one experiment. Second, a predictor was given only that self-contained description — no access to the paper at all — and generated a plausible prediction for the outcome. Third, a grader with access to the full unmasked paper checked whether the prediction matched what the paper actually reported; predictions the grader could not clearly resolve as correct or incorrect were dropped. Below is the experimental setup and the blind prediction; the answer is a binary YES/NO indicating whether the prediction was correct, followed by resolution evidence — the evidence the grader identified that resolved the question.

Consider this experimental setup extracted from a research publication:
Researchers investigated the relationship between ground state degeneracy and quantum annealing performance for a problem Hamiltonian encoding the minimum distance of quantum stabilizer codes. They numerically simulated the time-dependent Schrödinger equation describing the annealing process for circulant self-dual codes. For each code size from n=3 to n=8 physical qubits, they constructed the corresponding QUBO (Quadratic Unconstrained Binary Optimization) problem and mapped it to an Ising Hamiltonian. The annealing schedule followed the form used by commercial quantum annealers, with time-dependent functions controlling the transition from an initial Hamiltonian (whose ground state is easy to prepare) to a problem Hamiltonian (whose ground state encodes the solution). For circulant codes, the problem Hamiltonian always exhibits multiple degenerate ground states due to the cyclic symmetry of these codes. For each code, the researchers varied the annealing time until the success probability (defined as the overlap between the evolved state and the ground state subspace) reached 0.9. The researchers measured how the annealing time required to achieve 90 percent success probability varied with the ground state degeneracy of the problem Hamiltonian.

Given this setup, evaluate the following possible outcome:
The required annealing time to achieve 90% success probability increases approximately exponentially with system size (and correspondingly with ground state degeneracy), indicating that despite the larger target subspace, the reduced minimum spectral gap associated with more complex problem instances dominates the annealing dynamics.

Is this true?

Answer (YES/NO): NO